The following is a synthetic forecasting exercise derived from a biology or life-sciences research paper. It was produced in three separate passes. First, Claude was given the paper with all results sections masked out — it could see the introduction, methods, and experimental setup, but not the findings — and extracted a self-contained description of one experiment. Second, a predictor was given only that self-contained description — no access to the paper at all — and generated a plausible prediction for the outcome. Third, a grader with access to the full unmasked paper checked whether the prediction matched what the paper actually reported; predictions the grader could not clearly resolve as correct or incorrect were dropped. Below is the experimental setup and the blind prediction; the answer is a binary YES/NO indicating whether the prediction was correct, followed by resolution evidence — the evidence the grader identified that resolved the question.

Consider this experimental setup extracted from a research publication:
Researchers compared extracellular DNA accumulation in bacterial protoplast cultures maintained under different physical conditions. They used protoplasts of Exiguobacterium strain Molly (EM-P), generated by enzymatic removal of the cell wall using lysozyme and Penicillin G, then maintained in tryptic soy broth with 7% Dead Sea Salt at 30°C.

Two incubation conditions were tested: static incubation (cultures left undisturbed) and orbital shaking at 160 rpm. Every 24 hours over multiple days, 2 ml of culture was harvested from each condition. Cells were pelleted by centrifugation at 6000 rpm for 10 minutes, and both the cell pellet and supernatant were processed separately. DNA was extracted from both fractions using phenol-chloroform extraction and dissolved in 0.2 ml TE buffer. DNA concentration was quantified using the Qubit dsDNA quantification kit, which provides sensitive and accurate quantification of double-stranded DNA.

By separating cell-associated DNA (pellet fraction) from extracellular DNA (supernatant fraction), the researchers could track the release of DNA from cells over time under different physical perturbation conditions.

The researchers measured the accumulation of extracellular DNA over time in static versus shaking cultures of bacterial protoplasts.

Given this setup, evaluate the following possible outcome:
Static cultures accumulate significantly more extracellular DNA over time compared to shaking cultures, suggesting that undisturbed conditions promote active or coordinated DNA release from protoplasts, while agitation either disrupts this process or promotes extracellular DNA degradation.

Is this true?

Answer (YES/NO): YES